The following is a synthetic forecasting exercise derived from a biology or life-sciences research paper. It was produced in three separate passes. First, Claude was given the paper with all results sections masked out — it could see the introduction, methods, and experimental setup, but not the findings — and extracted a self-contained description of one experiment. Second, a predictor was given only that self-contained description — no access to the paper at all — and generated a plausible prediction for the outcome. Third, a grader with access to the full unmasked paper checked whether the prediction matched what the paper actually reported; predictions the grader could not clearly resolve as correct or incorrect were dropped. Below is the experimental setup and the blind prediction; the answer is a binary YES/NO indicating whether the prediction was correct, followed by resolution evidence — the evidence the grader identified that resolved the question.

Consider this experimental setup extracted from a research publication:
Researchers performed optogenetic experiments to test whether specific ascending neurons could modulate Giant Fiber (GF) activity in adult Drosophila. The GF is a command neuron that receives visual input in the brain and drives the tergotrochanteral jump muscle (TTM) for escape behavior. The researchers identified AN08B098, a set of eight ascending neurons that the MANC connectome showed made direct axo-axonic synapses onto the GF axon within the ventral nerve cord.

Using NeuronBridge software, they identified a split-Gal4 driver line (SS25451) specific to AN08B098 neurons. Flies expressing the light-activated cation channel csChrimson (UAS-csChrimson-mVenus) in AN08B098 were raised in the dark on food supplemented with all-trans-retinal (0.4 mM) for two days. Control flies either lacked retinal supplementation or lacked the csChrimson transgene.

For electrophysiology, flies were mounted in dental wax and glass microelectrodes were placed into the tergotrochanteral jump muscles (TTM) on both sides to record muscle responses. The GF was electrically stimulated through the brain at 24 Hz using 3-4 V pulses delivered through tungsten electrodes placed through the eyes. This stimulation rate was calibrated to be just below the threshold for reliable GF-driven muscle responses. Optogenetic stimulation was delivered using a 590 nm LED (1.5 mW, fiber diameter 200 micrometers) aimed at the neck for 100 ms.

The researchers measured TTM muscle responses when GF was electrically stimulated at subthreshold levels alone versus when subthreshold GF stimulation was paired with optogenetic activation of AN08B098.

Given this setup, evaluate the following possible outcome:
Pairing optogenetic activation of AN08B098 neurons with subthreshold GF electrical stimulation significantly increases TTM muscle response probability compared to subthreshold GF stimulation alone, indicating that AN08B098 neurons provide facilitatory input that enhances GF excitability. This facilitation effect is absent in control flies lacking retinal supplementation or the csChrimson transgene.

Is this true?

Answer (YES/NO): YES